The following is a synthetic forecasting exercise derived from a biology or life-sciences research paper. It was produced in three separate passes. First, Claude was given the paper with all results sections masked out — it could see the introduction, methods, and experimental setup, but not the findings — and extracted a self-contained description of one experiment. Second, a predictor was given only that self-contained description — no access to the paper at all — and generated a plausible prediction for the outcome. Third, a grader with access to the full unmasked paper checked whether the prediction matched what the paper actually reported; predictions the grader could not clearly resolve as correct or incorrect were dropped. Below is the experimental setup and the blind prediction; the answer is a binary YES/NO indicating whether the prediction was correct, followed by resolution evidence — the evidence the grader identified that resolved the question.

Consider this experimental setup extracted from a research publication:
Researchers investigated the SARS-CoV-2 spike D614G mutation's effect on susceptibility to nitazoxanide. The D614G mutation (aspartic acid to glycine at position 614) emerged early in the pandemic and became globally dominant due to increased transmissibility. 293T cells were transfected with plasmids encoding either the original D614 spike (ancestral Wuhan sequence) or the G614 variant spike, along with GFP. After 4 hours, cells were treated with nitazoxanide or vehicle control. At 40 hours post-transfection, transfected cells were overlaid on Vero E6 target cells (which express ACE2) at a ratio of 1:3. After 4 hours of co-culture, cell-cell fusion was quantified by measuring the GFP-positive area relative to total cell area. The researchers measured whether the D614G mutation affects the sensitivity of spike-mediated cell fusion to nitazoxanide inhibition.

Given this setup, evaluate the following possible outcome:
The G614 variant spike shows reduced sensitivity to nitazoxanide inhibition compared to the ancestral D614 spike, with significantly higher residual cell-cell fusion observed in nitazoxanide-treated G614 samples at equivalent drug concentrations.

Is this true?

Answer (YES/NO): NO